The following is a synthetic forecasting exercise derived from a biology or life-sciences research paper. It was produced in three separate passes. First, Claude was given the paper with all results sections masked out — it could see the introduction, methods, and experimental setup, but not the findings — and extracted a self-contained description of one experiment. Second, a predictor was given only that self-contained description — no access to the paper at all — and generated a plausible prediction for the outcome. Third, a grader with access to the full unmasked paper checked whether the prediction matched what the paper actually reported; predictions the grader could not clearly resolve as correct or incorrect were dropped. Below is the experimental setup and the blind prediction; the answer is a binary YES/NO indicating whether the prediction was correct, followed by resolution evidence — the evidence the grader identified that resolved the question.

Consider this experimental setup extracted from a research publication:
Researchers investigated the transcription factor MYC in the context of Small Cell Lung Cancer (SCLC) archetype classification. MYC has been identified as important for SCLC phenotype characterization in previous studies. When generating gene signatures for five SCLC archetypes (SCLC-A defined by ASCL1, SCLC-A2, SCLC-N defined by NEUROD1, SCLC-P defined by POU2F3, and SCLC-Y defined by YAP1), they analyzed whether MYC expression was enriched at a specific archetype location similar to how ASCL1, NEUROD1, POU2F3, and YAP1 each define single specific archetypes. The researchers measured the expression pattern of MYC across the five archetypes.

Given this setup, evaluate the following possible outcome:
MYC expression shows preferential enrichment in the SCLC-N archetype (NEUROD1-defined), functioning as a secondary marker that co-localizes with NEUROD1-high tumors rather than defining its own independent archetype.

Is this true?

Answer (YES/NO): NO